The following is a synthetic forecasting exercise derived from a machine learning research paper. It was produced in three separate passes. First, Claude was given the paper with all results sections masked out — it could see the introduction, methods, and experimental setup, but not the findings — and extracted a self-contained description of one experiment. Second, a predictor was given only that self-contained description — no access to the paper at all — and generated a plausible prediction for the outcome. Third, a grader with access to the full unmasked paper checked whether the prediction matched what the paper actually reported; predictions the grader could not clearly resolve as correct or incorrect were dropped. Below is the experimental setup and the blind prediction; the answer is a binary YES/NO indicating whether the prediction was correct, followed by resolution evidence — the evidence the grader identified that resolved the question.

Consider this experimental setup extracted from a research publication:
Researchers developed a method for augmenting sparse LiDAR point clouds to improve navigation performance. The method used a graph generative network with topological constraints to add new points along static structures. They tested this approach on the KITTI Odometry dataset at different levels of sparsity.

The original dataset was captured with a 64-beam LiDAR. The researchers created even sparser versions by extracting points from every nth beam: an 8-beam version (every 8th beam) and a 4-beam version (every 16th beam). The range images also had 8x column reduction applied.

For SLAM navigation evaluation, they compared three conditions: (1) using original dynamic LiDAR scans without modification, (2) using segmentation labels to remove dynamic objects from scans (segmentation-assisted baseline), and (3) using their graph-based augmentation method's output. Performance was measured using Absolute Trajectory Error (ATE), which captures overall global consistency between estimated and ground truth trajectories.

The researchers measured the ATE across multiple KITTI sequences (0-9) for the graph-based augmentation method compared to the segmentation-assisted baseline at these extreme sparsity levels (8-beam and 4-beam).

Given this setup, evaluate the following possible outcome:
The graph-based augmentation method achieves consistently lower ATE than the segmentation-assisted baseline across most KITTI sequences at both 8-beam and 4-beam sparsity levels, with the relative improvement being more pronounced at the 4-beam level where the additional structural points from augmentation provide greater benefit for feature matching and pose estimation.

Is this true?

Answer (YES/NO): NO